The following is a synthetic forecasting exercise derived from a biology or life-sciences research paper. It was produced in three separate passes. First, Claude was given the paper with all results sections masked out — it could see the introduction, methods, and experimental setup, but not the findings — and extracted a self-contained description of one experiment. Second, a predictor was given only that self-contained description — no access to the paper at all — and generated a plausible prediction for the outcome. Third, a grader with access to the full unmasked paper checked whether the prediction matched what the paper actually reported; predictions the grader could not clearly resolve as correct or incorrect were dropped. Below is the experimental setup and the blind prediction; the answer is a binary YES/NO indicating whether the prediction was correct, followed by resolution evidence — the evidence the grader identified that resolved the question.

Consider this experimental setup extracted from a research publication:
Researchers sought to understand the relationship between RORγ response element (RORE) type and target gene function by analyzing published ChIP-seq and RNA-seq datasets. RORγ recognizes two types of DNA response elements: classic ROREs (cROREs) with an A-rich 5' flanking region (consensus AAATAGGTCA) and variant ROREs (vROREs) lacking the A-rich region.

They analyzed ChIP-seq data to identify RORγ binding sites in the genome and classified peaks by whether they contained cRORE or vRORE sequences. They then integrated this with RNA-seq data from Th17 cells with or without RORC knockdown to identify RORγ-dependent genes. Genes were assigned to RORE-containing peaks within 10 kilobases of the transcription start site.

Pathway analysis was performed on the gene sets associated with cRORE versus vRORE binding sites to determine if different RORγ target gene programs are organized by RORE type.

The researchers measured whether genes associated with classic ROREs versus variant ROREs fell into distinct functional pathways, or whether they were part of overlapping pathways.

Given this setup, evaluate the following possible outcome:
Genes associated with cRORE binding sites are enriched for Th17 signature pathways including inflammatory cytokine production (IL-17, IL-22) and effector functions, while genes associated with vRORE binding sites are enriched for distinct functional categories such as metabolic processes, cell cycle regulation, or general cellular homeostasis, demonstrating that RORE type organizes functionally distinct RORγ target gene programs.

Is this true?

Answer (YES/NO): NO